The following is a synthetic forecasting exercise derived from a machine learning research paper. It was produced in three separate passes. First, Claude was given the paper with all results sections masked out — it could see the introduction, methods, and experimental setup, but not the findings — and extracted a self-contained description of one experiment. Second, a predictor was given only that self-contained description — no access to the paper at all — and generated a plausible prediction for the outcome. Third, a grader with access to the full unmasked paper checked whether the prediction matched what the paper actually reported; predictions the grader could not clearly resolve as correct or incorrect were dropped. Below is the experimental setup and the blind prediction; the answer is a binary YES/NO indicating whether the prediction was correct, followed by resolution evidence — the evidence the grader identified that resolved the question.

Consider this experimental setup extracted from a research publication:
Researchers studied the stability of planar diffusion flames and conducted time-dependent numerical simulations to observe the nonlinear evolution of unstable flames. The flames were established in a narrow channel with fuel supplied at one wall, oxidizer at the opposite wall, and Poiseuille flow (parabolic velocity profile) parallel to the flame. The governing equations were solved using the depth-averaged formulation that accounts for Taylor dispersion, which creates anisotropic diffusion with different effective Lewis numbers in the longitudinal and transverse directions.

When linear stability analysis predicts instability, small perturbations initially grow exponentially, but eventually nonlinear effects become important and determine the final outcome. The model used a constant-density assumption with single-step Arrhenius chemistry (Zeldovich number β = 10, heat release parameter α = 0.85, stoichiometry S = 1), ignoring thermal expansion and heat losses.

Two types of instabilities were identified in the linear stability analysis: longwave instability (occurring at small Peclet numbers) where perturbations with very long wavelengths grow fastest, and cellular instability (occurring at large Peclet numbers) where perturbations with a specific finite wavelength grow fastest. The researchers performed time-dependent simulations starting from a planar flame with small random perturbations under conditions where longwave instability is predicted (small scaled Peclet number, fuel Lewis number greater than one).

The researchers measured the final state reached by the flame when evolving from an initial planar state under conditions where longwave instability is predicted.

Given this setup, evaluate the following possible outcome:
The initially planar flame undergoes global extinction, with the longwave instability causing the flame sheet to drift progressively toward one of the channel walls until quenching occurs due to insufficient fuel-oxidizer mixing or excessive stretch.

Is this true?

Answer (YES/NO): NO